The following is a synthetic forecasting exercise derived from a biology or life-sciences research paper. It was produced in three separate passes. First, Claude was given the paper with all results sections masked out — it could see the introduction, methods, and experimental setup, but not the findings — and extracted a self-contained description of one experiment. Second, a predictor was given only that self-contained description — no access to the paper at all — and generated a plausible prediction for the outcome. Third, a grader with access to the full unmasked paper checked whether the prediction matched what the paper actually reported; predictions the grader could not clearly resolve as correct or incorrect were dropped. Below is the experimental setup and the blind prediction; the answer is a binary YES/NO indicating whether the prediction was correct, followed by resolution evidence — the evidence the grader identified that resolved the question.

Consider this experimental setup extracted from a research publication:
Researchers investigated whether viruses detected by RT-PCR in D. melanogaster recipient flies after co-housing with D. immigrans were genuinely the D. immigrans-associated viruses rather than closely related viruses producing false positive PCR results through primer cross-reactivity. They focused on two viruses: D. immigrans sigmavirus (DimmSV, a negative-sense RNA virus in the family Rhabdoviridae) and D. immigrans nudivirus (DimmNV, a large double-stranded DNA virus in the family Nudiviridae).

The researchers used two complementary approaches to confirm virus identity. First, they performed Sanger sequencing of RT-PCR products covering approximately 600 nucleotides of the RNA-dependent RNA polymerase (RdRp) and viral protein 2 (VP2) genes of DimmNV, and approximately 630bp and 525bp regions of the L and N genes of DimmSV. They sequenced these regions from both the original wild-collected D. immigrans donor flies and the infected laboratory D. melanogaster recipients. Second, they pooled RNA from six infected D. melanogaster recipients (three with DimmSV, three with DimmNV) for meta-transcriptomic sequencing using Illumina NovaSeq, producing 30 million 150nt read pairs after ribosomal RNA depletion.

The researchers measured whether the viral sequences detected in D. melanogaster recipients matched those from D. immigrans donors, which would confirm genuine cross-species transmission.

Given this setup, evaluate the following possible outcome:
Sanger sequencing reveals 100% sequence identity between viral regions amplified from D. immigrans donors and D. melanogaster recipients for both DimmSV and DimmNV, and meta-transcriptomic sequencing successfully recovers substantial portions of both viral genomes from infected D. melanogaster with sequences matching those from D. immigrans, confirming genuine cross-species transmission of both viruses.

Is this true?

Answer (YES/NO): NO